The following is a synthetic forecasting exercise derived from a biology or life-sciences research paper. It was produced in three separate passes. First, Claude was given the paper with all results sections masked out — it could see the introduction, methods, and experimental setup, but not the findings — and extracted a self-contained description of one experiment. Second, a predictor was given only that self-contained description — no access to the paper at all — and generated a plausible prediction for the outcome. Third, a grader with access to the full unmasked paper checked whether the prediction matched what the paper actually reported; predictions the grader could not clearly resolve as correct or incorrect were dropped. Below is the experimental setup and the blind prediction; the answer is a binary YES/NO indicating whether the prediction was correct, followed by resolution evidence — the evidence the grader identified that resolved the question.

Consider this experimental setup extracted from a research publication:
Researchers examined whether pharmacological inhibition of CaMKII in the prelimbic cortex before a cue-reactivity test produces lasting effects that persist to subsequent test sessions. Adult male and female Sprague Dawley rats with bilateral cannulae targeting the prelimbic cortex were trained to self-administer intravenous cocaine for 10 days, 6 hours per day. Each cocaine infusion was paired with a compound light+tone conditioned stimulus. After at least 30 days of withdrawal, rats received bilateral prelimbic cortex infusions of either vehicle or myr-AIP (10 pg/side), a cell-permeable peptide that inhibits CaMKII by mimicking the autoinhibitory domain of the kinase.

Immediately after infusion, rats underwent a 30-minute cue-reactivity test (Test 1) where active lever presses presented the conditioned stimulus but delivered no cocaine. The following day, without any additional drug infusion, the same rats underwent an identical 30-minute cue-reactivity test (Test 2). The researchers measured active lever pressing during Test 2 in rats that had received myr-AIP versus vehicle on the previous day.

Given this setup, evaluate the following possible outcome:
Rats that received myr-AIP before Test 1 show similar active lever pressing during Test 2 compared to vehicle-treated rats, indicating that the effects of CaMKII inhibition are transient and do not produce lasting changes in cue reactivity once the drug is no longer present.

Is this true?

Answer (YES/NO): YES